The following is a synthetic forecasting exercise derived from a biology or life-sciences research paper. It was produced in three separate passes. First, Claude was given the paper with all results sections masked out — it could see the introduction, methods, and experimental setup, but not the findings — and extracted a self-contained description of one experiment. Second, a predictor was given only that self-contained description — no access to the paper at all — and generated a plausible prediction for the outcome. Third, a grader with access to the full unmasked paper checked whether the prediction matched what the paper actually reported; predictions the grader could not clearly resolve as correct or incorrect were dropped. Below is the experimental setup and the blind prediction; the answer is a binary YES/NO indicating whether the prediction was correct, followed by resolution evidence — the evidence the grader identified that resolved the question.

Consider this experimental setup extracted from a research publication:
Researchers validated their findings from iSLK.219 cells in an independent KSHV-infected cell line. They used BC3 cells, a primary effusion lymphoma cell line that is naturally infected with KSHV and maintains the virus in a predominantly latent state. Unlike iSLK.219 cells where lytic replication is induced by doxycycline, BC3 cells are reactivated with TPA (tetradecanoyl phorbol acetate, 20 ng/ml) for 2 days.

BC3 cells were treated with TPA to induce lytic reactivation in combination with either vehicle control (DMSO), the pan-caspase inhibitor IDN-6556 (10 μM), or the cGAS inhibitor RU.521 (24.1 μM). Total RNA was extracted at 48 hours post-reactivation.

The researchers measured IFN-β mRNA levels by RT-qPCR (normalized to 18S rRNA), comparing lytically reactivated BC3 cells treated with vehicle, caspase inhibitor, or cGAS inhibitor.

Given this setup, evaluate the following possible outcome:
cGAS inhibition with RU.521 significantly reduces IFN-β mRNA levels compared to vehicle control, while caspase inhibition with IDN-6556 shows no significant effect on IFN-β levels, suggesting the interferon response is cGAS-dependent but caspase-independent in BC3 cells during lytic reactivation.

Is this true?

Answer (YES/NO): NO